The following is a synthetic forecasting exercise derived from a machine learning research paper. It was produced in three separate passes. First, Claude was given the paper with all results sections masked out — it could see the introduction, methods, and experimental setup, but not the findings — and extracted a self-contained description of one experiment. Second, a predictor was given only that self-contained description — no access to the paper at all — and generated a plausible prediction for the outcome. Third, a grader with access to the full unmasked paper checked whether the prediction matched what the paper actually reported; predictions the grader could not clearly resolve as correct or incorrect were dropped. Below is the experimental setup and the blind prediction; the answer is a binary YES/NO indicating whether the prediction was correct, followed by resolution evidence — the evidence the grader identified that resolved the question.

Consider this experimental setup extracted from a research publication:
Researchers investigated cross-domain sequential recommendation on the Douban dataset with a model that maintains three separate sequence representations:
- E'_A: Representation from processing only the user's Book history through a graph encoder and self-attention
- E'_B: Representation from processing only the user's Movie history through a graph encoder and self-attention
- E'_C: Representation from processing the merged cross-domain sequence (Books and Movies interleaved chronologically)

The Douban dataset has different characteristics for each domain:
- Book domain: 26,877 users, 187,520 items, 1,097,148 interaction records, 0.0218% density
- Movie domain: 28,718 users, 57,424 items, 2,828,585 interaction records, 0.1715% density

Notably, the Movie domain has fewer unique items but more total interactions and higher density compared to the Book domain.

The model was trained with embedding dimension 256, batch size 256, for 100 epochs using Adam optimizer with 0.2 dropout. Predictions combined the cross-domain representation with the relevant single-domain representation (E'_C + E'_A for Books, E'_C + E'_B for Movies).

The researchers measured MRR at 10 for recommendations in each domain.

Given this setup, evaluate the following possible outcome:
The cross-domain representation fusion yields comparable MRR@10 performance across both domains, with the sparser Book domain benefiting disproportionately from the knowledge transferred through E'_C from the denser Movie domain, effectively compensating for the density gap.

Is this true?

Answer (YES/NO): NO